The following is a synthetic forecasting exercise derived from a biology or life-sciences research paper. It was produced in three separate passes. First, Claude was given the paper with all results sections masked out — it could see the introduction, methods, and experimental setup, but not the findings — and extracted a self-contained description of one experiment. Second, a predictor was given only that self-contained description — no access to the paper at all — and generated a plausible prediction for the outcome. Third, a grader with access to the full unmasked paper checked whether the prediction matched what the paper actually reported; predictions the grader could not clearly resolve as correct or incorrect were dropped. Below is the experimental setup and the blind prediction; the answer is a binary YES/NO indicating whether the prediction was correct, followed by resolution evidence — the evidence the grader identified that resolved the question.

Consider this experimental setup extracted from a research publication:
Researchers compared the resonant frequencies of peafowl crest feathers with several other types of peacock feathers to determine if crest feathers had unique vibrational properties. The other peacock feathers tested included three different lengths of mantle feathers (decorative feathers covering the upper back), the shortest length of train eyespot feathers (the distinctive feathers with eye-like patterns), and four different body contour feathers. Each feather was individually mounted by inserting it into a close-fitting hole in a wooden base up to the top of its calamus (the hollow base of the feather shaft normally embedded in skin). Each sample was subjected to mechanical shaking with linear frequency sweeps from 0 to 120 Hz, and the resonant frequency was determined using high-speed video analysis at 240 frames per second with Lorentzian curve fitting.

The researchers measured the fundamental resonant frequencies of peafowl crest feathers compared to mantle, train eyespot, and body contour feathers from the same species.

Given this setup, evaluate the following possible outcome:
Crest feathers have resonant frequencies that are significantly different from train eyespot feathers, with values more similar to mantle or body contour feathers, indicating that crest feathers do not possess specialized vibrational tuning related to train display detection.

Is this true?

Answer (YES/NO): NO